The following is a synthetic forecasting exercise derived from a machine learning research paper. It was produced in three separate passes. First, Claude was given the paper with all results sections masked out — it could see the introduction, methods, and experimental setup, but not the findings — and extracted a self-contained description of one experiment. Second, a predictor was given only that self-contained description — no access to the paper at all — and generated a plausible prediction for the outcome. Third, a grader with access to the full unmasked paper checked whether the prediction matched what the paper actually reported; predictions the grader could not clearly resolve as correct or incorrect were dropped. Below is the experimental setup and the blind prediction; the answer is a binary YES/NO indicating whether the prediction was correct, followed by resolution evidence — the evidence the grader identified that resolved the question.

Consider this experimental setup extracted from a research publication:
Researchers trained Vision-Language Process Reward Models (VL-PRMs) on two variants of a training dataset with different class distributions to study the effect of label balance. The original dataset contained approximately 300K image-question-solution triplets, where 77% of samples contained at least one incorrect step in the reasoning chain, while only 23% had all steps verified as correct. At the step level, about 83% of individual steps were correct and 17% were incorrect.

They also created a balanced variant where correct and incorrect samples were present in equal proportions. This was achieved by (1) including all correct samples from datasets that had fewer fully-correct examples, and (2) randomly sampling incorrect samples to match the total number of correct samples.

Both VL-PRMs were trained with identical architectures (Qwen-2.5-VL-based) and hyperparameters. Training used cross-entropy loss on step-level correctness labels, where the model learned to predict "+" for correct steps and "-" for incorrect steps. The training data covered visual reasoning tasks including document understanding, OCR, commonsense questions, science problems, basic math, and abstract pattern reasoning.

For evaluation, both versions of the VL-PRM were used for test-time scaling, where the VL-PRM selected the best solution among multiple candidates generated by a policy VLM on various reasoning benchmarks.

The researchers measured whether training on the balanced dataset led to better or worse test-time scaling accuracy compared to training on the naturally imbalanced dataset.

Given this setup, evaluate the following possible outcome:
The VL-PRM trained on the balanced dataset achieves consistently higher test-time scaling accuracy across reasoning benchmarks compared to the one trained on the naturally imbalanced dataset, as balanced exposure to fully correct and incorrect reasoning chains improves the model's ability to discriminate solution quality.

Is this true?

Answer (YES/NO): NO